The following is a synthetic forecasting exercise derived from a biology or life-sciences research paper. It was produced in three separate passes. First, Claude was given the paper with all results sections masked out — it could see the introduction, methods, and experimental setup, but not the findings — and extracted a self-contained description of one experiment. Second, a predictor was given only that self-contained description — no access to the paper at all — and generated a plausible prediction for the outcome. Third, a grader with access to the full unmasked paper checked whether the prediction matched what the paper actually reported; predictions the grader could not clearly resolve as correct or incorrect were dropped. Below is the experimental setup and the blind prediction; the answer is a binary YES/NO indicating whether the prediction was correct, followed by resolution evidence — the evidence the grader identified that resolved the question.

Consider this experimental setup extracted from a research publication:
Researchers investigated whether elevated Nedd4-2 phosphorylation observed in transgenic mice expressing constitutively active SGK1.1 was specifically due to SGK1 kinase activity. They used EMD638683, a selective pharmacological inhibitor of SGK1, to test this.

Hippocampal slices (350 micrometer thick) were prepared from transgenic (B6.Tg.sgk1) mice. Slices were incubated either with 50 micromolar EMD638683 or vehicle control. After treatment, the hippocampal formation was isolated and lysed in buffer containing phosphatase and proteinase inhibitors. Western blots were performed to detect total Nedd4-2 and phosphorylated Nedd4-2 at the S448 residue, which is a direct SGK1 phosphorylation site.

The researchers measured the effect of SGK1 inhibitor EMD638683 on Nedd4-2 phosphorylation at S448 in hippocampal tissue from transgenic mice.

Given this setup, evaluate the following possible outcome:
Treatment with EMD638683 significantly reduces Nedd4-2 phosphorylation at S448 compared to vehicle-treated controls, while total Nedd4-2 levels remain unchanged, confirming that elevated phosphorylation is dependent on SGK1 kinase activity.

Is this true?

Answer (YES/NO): YES